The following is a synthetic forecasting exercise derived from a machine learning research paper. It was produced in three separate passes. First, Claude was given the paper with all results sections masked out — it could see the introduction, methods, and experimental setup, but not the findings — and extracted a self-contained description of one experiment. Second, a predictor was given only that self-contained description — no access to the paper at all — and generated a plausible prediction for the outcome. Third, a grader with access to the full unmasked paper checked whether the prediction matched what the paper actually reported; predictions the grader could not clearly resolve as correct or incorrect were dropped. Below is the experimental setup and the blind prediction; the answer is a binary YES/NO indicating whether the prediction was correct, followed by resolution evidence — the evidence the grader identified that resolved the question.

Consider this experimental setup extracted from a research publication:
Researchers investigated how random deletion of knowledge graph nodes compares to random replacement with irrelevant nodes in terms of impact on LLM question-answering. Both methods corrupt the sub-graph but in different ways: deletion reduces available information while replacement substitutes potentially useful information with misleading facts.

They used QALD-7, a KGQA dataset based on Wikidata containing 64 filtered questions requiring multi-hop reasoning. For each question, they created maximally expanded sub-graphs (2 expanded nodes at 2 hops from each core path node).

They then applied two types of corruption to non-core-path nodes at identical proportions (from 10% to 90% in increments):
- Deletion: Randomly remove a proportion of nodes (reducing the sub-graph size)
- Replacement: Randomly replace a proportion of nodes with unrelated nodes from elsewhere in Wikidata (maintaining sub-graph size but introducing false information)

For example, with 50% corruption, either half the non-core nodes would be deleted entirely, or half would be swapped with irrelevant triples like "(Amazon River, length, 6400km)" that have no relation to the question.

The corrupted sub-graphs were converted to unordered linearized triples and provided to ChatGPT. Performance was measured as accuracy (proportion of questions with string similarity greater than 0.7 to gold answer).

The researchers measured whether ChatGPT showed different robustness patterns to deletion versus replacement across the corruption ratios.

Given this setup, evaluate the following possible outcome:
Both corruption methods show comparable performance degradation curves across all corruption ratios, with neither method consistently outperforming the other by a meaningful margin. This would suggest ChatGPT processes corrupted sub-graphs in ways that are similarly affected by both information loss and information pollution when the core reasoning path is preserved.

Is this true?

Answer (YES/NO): NO